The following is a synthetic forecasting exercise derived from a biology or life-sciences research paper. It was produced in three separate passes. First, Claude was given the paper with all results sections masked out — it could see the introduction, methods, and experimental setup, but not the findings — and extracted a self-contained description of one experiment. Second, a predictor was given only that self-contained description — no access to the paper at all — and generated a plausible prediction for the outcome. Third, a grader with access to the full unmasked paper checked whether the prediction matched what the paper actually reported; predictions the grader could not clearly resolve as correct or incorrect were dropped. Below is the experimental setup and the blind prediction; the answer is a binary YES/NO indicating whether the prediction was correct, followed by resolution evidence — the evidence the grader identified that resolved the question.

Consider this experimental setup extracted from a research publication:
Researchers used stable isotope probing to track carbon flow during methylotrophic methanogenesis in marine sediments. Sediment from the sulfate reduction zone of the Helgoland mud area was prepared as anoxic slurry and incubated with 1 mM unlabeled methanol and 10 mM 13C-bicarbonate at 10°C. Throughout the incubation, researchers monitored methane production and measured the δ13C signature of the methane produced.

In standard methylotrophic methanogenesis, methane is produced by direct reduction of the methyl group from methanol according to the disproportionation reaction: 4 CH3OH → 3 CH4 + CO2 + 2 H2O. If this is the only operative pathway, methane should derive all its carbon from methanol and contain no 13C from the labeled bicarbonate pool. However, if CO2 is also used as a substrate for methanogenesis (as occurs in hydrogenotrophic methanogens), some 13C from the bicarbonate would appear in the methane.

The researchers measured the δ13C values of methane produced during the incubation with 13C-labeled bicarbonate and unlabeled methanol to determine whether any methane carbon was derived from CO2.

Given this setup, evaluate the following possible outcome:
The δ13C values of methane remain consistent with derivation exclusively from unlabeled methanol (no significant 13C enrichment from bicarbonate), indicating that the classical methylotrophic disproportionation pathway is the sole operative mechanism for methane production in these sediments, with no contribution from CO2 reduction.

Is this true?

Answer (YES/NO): NO